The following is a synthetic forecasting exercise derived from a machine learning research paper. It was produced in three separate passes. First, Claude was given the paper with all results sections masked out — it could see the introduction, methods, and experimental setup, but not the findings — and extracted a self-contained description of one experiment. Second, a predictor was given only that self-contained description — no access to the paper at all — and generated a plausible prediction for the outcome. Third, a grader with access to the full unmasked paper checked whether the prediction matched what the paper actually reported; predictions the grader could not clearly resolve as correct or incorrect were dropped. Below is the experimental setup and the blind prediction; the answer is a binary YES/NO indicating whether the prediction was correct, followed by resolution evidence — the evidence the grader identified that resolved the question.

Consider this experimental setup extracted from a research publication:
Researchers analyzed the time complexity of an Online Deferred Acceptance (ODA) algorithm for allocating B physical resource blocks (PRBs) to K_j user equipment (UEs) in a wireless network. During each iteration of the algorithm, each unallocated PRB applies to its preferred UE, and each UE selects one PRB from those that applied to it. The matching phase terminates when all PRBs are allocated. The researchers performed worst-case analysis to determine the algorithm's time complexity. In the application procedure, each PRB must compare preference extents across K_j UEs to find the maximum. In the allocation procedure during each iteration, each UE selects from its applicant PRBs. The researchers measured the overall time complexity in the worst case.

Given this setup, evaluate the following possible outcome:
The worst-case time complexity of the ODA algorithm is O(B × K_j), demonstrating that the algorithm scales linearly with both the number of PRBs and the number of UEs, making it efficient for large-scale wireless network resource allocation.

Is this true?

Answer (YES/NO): NO